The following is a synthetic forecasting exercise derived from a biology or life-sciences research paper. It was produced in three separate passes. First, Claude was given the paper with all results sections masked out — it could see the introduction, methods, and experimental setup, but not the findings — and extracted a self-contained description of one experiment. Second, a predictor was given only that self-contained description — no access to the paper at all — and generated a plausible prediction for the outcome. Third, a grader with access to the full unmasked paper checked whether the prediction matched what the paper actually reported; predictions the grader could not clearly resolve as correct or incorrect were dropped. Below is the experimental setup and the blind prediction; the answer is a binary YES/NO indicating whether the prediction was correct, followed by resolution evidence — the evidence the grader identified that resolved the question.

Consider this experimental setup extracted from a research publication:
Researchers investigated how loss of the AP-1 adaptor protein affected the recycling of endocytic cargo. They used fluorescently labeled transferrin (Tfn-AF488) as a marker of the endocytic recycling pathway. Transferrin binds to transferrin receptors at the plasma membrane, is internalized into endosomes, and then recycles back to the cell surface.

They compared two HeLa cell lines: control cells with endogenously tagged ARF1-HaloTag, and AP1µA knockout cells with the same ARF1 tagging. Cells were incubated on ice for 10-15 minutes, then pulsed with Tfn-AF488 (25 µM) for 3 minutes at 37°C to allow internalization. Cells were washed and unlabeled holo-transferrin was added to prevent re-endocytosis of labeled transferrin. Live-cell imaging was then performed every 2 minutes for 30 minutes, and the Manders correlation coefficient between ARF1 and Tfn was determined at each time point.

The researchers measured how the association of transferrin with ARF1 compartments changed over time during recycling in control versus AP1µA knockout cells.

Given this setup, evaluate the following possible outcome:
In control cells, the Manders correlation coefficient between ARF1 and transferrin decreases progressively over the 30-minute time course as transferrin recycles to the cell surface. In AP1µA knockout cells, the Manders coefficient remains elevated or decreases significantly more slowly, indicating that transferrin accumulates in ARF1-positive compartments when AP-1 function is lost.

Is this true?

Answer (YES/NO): YES